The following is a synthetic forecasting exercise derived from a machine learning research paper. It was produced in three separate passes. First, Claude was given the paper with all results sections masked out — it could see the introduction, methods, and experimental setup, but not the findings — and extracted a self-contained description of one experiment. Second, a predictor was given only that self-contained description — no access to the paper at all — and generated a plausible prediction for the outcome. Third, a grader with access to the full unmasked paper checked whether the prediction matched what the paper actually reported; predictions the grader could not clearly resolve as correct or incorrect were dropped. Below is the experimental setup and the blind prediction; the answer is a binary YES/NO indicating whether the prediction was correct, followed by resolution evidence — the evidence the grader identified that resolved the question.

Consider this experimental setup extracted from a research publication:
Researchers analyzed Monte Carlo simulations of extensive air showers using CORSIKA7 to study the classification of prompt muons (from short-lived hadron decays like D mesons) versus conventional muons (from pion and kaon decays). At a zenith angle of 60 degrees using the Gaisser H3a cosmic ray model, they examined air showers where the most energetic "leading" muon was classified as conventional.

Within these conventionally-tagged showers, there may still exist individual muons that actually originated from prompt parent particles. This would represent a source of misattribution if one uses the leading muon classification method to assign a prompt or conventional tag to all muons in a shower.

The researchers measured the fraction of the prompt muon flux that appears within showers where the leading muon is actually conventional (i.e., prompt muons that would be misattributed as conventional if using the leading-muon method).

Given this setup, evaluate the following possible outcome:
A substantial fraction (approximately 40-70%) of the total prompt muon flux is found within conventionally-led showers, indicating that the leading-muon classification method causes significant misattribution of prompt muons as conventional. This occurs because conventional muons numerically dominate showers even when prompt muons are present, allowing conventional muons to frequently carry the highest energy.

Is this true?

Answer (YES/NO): NO